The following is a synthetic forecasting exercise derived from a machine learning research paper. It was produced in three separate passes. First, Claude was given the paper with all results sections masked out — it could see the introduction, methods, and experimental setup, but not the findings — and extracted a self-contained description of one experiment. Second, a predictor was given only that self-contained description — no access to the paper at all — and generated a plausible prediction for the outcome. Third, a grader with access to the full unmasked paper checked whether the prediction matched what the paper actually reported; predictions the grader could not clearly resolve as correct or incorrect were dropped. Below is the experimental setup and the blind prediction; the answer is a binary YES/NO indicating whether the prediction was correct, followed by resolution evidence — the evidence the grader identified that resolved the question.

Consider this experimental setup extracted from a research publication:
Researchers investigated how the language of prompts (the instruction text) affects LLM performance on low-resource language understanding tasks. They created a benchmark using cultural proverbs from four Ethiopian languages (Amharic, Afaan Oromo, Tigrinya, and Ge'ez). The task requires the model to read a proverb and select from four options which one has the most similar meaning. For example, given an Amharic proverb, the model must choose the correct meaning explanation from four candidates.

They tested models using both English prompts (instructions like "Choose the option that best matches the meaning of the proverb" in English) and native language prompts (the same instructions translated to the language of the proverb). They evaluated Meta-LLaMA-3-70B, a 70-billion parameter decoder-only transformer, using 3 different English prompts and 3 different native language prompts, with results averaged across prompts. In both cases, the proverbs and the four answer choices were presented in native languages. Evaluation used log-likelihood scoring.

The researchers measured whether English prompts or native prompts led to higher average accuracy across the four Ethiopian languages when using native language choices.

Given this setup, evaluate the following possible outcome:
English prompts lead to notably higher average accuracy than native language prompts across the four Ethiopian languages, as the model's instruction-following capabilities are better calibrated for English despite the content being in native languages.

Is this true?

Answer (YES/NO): YES